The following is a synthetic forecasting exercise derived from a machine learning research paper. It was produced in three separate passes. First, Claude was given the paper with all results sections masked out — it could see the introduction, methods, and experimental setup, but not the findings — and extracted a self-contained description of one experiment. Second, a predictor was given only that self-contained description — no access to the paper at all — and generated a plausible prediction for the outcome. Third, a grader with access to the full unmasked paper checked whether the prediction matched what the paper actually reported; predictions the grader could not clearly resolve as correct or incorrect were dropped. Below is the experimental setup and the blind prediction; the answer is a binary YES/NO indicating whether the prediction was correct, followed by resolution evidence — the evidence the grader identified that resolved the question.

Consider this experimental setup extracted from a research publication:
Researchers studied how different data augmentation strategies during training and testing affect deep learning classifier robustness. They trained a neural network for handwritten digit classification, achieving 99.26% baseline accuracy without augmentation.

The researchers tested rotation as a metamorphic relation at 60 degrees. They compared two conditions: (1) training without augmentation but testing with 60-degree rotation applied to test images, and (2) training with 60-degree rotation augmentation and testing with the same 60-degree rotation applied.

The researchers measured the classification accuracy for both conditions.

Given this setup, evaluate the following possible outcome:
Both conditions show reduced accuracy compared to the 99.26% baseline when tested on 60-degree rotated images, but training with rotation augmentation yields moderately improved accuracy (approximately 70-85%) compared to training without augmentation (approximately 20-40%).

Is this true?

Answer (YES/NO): NO